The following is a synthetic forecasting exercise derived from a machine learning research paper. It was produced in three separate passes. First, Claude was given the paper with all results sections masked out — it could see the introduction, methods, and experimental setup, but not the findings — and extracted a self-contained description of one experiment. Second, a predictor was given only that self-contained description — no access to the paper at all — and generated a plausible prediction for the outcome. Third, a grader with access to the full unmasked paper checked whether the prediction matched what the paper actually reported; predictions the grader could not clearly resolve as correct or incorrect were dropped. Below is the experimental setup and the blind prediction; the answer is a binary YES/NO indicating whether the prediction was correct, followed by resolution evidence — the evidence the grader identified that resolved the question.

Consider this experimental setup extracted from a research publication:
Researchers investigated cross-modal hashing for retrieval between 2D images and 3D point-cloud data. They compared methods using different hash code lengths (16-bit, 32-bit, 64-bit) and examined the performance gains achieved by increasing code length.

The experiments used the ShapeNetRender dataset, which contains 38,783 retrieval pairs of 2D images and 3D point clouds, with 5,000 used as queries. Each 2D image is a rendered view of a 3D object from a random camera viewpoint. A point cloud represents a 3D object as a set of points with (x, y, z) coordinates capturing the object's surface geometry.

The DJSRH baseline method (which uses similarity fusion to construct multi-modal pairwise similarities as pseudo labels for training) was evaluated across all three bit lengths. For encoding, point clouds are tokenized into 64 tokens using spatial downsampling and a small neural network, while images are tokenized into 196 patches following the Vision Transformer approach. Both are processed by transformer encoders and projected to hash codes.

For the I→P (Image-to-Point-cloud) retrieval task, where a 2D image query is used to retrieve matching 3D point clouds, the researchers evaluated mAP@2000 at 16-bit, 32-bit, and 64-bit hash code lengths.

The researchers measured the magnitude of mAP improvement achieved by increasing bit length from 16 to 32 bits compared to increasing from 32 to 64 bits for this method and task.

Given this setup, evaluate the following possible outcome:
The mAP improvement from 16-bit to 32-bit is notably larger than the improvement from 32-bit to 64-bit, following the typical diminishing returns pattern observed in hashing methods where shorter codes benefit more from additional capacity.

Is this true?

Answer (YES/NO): NO